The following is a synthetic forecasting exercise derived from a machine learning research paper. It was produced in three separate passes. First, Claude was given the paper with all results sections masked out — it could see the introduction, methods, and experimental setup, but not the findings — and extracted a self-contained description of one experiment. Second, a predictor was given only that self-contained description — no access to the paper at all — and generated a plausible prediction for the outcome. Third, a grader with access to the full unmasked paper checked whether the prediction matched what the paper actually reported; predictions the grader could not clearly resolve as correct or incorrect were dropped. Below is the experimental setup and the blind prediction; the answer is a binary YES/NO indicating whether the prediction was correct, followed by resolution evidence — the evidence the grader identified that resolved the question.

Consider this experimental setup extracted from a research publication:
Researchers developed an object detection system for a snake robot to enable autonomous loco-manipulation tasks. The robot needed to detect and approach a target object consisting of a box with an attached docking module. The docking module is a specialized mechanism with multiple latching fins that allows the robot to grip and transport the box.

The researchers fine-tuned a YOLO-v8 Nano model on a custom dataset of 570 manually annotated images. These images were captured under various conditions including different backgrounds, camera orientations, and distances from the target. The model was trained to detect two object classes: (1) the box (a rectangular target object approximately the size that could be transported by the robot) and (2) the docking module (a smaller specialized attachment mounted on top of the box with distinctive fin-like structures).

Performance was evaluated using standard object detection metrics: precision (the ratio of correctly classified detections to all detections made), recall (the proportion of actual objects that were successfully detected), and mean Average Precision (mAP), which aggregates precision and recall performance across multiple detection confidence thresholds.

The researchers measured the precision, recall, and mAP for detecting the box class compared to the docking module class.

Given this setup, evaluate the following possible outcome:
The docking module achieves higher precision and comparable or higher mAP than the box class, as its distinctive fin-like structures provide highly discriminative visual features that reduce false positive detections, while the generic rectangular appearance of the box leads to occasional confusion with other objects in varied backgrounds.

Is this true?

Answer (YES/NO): NO